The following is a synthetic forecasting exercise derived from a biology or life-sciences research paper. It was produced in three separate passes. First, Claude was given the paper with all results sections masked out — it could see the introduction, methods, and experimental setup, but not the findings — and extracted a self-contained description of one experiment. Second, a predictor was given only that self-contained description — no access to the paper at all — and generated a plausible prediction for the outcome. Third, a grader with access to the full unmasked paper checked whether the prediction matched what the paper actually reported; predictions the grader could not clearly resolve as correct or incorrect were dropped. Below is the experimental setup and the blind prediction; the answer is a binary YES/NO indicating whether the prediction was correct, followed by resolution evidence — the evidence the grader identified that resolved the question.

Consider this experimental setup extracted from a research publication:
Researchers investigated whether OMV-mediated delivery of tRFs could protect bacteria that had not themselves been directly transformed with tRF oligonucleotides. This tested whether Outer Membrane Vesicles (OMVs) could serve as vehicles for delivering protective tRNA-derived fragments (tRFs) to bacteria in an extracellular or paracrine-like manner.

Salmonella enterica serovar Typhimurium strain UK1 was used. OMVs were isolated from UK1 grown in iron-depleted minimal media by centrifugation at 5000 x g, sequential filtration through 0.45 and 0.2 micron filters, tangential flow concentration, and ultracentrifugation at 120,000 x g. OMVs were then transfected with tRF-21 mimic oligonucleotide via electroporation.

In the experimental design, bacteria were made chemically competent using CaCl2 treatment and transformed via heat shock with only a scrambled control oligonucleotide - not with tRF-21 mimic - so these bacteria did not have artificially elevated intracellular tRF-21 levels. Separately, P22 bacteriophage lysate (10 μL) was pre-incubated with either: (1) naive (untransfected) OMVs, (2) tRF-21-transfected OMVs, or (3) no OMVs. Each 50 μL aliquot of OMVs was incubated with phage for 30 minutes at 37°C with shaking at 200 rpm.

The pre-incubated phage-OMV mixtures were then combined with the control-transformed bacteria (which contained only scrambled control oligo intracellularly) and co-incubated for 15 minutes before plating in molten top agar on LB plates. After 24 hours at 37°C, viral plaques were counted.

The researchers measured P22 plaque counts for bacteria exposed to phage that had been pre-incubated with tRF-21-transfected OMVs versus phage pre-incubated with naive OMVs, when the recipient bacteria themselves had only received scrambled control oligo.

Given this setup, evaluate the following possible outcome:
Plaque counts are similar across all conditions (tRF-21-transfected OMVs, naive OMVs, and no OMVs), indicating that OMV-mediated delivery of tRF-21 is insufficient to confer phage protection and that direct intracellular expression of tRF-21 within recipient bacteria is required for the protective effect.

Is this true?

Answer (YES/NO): NO